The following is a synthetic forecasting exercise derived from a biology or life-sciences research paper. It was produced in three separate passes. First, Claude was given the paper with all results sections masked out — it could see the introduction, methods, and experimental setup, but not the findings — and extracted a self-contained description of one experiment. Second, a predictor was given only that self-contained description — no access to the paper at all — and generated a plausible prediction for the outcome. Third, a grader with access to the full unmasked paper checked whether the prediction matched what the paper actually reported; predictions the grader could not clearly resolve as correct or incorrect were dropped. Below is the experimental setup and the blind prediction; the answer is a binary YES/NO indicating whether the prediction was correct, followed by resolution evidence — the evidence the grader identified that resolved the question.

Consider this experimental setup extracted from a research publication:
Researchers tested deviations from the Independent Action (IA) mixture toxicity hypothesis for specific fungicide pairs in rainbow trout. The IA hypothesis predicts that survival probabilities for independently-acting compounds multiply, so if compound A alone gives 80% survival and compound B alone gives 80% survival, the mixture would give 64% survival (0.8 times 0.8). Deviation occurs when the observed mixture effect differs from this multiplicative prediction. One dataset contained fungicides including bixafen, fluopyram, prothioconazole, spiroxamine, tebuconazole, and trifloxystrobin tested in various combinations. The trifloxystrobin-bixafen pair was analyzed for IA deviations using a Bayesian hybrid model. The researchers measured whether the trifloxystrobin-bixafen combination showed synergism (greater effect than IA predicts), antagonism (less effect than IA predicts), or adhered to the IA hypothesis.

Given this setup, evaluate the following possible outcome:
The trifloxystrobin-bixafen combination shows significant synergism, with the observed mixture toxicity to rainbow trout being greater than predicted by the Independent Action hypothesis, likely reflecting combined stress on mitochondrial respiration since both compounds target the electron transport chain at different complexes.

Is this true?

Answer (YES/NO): NO